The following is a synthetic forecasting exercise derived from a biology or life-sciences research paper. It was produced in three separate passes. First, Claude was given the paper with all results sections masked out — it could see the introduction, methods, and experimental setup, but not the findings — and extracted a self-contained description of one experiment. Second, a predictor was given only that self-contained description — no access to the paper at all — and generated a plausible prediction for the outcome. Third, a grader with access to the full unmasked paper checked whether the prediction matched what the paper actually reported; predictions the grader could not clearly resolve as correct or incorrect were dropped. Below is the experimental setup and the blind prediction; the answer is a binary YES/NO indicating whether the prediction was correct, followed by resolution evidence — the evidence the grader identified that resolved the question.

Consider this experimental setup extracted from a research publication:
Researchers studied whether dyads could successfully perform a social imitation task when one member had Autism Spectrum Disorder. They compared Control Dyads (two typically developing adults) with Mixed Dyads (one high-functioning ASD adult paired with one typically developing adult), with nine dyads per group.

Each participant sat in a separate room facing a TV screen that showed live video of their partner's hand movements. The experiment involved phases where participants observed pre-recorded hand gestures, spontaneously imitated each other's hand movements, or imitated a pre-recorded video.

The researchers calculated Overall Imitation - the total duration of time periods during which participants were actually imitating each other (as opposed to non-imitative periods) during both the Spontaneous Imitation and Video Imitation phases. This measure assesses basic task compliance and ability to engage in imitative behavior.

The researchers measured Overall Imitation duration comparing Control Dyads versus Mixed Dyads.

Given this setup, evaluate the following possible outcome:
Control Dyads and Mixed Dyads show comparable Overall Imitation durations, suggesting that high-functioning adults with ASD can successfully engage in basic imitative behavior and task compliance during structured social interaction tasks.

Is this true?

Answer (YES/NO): YES